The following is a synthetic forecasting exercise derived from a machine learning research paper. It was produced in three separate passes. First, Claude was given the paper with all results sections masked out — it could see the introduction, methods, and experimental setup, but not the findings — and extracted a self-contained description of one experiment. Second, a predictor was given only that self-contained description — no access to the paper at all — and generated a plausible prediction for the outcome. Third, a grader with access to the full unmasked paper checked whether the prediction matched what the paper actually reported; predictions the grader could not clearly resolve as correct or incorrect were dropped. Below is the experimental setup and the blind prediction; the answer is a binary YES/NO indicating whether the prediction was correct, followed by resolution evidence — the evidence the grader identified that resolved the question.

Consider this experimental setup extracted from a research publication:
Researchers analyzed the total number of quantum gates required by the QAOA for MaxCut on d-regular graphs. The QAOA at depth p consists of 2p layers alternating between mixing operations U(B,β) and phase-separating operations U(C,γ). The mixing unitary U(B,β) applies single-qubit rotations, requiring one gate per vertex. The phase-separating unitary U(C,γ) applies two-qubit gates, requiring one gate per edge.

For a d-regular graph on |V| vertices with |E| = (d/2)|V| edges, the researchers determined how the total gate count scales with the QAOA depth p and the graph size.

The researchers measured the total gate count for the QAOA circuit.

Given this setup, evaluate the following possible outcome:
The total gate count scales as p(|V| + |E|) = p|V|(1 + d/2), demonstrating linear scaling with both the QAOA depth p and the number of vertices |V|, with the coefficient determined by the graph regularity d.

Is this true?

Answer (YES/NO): YES